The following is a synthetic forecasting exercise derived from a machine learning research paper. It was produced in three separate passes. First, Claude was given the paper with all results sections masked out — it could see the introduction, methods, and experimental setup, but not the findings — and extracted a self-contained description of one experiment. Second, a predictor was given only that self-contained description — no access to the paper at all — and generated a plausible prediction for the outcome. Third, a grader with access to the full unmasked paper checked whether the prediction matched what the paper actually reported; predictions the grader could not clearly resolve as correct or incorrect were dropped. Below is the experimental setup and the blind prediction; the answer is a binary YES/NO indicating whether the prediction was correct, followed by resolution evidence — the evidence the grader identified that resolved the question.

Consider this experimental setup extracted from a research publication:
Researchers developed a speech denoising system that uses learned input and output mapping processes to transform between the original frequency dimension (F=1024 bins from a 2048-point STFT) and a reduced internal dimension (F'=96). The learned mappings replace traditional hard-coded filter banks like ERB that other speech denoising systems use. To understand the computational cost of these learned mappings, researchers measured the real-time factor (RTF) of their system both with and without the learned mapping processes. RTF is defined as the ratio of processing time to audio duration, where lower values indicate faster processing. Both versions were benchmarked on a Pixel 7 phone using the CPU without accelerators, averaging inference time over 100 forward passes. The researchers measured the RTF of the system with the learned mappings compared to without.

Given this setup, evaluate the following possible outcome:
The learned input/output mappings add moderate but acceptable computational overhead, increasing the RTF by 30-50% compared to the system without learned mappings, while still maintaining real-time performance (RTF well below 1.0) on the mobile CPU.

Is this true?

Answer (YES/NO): NO